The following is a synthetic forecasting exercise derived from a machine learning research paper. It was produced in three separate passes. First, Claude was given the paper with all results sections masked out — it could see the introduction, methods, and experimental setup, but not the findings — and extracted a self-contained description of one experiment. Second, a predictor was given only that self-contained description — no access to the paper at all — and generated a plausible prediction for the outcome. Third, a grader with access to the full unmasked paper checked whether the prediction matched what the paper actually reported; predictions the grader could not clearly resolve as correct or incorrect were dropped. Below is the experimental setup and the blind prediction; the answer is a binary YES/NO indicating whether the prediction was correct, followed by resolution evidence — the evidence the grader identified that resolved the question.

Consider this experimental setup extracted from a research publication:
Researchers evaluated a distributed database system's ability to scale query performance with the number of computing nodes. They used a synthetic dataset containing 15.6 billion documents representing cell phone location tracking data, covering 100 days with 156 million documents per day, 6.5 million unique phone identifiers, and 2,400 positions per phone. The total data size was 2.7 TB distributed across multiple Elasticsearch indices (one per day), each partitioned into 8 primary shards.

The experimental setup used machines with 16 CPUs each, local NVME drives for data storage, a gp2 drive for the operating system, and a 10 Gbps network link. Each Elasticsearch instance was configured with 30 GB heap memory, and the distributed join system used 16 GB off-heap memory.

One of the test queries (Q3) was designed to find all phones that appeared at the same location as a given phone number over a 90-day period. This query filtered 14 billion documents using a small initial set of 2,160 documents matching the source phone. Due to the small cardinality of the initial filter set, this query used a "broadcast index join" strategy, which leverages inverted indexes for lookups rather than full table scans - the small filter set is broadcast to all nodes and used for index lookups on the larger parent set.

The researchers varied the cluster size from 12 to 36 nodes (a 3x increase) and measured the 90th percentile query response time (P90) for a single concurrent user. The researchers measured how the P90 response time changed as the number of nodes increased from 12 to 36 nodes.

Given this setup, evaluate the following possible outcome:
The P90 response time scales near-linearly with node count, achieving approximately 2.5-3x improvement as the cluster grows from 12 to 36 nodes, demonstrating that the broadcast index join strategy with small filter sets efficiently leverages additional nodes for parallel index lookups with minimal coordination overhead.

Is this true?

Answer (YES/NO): NO